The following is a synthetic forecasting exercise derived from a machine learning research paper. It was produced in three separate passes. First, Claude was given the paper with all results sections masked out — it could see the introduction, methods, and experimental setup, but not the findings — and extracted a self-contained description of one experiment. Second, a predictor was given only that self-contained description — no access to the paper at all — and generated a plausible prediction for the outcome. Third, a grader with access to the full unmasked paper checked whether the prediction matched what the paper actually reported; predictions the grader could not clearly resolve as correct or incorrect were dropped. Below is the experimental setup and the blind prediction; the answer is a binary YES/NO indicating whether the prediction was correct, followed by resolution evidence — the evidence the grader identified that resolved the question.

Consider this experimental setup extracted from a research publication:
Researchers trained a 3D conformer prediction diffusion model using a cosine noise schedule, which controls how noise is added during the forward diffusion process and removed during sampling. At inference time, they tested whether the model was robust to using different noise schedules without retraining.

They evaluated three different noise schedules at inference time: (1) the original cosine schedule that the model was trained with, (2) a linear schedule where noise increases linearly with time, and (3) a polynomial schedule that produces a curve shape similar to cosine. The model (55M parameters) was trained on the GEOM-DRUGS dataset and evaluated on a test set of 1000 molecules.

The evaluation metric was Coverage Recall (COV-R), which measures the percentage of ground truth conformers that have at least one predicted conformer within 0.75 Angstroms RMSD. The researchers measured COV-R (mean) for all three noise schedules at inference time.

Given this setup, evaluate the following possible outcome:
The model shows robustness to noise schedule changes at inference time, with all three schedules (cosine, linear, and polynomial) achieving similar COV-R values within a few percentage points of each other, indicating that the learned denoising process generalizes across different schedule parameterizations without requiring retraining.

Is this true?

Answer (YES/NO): NO